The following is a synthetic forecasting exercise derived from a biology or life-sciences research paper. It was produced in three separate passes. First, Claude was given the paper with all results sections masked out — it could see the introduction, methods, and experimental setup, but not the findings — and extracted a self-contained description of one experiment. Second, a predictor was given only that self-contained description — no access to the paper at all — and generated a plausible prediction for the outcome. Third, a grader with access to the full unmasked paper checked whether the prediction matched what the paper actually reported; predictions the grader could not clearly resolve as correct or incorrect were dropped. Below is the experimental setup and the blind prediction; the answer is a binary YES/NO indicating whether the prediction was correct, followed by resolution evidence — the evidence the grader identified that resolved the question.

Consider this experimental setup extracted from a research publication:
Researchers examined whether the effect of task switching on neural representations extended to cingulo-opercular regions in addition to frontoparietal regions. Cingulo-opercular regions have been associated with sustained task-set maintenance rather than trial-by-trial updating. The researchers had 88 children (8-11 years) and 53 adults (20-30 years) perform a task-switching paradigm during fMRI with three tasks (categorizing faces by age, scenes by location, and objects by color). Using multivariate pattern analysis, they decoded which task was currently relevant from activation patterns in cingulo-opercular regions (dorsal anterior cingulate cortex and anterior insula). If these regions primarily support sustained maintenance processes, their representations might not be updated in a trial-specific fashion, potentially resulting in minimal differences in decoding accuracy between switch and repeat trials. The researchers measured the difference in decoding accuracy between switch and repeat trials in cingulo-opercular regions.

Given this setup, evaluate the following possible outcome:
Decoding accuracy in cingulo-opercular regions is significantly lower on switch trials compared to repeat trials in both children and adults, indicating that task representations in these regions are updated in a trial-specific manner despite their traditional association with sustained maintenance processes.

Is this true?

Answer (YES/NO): YES